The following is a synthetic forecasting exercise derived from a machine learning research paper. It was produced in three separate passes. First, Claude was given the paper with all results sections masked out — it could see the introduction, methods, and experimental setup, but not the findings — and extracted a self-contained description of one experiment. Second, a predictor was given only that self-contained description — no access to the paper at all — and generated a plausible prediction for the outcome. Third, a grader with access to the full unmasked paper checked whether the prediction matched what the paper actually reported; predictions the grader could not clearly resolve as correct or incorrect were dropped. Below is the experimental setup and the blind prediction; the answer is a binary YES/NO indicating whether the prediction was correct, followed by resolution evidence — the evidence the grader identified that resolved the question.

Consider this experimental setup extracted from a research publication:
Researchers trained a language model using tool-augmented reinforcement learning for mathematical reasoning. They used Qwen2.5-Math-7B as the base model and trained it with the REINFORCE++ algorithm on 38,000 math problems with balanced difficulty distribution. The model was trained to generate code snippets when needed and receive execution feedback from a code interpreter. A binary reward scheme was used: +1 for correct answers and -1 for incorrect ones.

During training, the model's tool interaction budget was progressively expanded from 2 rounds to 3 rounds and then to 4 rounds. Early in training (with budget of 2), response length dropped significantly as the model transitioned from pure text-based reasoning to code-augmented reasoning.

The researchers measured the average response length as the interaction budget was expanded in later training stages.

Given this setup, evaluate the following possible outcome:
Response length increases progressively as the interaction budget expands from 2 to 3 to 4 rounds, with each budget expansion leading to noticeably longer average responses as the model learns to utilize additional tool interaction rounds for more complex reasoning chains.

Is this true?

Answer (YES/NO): YES